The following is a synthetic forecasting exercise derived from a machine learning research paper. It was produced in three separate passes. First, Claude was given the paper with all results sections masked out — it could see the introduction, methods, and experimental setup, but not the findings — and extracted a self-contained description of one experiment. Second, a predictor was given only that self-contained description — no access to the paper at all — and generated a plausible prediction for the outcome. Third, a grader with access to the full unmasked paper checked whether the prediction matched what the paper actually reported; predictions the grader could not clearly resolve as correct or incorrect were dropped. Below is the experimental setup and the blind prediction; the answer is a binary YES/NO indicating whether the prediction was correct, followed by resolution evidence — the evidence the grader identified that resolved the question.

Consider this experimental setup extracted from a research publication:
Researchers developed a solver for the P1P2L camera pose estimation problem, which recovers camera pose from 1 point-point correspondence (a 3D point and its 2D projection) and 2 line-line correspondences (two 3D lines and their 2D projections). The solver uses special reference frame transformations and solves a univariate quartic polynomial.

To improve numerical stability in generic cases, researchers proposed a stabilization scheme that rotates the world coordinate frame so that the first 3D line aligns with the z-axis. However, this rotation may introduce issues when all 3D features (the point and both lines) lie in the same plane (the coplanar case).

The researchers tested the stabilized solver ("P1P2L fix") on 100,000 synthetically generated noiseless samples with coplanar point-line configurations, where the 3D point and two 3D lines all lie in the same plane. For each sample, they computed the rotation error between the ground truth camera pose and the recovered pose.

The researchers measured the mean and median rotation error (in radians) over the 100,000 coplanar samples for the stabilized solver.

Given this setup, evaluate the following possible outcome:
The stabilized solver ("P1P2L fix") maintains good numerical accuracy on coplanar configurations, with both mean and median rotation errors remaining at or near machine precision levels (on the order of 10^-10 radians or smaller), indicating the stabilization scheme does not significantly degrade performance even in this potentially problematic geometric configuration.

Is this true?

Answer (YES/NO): NO